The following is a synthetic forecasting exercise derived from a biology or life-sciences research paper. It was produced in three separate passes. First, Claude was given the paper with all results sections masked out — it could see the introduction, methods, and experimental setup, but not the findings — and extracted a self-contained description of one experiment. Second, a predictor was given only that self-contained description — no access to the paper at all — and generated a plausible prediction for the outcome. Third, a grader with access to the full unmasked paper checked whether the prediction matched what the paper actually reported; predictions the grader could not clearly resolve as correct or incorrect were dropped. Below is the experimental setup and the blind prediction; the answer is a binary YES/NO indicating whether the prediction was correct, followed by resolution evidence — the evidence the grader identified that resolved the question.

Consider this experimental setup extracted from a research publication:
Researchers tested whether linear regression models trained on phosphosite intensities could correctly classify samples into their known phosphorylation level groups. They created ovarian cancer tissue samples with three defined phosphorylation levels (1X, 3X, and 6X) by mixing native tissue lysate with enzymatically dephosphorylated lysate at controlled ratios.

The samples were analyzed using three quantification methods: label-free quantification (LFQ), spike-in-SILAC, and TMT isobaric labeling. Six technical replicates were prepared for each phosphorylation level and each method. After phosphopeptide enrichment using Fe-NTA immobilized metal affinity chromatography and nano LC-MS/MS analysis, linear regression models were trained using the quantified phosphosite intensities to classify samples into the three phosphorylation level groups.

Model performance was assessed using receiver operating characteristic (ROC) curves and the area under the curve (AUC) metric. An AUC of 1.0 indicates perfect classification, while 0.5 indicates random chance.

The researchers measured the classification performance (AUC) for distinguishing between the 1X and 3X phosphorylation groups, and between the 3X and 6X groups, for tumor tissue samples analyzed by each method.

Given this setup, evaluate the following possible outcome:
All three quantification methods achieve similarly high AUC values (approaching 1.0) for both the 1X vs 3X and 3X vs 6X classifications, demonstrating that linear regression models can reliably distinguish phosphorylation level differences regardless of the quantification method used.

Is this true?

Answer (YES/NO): NO